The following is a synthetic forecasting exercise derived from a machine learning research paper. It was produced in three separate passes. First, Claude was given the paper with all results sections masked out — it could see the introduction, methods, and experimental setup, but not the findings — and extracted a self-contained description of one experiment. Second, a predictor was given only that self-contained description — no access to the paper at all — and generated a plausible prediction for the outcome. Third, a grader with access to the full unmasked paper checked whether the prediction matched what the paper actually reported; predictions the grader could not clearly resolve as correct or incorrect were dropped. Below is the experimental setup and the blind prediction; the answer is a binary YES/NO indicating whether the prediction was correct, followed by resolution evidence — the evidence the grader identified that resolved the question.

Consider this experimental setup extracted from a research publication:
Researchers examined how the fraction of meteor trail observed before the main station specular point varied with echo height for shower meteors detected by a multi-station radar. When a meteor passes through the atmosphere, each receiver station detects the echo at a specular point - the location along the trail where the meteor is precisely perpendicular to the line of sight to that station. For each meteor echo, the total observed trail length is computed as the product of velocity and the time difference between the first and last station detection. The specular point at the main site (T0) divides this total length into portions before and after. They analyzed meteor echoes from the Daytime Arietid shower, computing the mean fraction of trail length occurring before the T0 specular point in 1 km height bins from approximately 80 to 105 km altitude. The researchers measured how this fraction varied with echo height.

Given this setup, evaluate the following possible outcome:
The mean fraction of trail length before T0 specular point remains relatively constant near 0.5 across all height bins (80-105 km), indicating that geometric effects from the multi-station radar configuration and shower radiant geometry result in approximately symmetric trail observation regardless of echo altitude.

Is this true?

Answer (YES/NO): NO